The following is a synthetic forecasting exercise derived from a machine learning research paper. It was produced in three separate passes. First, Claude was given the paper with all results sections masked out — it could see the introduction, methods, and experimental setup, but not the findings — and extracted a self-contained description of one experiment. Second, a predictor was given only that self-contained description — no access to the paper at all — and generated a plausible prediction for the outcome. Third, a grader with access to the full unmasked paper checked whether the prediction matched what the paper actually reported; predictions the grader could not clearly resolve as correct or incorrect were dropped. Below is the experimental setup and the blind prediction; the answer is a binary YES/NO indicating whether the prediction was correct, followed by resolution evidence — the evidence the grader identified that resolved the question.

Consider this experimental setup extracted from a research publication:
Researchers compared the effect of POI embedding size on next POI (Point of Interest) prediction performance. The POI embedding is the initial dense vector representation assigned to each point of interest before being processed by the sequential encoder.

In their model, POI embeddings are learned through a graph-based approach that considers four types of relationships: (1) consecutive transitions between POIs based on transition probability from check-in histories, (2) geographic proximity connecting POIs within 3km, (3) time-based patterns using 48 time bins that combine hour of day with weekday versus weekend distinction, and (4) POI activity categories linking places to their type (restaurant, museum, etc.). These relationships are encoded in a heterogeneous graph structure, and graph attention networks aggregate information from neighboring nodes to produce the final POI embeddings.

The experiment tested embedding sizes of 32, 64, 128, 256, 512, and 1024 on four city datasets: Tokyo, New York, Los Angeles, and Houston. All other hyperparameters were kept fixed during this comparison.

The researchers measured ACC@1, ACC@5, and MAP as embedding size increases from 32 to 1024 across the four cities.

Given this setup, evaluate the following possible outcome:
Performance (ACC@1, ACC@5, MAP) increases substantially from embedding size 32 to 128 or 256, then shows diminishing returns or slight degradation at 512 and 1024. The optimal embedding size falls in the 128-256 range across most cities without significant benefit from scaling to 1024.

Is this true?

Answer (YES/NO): YES